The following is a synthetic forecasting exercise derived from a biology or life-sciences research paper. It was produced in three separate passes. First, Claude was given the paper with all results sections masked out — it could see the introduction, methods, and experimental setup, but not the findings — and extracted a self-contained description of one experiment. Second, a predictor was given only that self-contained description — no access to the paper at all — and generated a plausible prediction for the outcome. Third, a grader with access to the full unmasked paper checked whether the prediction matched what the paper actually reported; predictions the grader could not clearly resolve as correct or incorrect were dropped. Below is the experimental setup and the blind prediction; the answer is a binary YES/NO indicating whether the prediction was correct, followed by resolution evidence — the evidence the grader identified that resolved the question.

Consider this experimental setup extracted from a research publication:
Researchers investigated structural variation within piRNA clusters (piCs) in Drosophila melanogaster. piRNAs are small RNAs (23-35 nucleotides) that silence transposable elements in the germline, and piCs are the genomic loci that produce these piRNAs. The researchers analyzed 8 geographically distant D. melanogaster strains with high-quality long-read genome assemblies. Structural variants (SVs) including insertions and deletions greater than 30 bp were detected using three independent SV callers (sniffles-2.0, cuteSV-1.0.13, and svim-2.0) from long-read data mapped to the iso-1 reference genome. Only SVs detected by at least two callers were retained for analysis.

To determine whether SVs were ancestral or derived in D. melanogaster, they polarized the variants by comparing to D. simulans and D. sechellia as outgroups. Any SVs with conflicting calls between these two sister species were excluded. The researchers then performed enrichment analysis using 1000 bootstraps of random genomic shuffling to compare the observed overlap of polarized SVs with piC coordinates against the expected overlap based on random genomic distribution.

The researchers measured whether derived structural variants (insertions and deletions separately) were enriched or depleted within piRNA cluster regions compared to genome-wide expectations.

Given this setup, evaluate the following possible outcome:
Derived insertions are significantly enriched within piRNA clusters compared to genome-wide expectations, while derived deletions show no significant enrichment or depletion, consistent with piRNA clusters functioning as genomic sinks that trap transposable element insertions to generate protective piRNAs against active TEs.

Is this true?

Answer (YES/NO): NO